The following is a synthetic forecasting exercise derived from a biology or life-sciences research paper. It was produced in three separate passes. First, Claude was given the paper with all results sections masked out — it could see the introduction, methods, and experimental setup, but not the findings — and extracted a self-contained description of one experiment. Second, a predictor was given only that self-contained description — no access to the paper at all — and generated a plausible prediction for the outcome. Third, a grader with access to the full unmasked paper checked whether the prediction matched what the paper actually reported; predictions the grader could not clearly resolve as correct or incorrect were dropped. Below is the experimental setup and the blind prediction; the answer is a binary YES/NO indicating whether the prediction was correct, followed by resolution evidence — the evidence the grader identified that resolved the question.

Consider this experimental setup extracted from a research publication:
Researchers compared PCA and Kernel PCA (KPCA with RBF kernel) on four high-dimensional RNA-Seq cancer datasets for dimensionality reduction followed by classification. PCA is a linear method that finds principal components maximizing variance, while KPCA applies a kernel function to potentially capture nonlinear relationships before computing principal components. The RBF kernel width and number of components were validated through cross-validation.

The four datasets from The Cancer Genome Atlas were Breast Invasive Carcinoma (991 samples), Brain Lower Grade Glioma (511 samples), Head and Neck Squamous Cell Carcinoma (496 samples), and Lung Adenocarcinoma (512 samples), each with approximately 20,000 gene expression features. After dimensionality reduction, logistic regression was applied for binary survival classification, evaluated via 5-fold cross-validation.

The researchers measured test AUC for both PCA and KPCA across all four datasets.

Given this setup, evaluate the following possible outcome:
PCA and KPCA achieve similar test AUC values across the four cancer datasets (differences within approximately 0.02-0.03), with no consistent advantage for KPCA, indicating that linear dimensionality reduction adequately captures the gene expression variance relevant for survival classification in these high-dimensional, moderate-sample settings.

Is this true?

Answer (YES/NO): YES